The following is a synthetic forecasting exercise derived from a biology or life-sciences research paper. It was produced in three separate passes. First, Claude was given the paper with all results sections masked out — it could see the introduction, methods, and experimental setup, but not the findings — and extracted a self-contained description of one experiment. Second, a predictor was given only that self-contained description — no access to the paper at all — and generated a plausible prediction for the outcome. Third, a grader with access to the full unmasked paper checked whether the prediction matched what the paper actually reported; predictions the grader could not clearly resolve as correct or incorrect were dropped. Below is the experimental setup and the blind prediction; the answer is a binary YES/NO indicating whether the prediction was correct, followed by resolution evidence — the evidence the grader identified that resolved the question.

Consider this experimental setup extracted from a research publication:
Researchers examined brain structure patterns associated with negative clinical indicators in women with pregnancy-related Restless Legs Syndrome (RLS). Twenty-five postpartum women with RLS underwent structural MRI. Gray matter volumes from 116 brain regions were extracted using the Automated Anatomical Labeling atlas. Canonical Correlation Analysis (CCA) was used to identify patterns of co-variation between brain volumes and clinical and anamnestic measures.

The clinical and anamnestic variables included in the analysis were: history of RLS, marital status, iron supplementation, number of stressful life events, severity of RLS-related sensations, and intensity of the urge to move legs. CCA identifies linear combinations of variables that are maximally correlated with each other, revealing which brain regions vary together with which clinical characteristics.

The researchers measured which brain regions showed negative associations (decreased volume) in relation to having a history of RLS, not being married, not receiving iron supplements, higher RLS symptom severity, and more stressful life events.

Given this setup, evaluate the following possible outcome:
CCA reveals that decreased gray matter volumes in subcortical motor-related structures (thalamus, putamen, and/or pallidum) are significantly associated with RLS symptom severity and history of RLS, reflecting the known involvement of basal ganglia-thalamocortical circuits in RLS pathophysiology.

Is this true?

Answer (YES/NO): NO